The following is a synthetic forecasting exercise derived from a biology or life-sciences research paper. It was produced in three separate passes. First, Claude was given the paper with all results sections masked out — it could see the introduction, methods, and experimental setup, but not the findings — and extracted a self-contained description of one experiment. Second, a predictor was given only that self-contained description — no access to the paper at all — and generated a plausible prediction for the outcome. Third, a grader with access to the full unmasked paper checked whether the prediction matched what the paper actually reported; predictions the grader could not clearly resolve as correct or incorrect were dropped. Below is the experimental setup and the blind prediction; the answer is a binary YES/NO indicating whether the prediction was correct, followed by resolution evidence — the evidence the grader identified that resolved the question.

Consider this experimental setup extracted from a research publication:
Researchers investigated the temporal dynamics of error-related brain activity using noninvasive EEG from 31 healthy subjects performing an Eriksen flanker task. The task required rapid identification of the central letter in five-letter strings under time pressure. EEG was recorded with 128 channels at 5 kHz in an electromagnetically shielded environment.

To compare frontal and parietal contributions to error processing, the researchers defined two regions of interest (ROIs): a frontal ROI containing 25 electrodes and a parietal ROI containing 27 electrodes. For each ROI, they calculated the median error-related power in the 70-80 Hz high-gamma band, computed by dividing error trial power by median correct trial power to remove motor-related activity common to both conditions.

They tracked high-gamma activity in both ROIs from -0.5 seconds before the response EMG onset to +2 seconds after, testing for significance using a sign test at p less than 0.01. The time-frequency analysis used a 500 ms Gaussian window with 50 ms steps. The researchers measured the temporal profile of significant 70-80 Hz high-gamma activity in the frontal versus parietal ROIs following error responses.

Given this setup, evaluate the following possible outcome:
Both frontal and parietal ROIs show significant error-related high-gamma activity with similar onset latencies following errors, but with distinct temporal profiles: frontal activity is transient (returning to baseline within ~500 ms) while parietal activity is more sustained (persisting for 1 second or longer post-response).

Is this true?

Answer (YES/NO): NO